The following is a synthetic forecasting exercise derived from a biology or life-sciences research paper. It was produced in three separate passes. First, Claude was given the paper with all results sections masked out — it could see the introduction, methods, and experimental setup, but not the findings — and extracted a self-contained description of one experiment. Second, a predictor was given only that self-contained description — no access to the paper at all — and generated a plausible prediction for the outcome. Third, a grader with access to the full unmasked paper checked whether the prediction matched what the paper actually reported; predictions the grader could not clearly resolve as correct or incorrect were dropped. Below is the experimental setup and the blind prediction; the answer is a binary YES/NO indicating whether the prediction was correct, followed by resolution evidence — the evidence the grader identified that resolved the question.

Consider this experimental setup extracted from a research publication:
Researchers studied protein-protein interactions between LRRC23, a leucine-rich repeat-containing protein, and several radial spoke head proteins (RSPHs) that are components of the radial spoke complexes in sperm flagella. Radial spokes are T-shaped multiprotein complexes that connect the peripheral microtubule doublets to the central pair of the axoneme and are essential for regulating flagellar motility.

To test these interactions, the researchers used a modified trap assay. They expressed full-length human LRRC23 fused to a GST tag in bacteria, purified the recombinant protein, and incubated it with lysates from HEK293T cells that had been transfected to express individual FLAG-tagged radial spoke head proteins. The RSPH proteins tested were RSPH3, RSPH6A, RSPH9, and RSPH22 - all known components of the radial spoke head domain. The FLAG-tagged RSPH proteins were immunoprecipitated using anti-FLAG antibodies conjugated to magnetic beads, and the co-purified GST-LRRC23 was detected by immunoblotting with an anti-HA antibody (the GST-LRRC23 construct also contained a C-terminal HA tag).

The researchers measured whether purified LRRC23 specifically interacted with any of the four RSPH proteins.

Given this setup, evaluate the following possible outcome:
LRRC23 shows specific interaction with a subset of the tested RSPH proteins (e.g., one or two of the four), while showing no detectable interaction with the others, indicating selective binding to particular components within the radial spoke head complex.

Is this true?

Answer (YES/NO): YES